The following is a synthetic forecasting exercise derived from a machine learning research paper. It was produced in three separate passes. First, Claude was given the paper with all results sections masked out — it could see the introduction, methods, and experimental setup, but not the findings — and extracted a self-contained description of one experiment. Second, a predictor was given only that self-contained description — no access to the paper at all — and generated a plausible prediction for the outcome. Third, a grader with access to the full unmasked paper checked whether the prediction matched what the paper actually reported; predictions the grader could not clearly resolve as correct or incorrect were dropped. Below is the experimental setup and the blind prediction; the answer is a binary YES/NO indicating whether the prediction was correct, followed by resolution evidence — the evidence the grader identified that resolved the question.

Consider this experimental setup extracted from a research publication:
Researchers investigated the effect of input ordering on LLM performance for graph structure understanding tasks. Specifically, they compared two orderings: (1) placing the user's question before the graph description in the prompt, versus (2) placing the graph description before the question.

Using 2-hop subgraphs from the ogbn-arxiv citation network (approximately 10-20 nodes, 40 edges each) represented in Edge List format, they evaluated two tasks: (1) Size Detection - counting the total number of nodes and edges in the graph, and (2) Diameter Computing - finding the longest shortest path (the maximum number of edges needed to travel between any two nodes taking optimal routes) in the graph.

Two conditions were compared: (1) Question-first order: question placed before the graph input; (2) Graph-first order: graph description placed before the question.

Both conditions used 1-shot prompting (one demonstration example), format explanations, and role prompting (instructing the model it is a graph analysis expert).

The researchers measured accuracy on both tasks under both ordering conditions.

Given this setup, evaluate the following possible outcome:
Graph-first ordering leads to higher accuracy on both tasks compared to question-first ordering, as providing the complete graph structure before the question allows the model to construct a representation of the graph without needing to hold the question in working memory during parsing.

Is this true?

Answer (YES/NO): NO